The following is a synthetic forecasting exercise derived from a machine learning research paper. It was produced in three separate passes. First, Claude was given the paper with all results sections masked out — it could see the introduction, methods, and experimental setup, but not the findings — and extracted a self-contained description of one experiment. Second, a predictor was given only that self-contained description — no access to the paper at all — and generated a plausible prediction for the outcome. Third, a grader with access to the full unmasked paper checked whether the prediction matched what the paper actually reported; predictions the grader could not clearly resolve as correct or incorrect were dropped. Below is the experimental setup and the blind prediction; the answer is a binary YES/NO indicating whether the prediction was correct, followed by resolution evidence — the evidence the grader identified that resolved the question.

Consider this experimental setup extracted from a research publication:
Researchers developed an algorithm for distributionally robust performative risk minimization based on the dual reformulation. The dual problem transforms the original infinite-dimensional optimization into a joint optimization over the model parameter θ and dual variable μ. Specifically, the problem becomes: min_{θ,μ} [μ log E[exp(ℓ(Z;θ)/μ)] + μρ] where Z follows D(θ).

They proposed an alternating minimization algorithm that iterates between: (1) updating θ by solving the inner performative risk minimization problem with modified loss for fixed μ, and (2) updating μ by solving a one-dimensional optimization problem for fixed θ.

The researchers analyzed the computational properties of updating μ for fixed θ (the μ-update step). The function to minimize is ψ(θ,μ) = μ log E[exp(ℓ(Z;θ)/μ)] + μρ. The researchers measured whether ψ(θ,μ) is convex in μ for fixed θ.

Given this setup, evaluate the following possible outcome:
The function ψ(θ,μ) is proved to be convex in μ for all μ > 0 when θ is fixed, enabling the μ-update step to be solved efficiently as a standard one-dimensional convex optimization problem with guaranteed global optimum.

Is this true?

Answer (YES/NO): YES